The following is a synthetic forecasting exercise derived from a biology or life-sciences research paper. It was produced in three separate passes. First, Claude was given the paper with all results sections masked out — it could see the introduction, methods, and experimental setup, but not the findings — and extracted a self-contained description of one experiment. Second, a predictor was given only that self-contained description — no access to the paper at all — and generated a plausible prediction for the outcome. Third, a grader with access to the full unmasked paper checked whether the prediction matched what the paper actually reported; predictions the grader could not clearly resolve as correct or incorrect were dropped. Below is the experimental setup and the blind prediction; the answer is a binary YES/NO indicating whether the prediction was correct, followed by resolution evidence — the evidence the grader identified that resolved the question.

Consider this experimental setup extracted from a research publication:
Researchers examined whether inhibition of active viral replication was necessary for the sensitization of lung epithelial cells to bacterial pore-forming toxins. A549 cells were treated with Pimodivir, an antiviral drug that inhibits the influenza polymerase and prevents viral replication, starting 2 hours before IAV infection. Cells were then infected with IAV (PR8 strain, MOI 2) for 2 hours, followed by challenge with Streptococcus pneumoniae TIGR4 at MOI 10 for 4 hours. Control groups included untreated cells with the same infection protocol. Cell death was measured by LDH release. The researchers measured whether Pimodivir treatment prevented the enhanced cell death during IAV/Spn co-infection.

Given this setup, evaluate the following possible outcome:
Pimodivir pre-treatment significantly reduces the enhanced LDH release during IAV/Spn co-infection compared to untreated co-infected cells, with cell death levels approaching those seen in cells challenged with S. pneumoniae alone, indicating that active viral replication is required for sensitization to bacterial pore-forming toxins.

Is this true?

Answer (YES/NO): NO